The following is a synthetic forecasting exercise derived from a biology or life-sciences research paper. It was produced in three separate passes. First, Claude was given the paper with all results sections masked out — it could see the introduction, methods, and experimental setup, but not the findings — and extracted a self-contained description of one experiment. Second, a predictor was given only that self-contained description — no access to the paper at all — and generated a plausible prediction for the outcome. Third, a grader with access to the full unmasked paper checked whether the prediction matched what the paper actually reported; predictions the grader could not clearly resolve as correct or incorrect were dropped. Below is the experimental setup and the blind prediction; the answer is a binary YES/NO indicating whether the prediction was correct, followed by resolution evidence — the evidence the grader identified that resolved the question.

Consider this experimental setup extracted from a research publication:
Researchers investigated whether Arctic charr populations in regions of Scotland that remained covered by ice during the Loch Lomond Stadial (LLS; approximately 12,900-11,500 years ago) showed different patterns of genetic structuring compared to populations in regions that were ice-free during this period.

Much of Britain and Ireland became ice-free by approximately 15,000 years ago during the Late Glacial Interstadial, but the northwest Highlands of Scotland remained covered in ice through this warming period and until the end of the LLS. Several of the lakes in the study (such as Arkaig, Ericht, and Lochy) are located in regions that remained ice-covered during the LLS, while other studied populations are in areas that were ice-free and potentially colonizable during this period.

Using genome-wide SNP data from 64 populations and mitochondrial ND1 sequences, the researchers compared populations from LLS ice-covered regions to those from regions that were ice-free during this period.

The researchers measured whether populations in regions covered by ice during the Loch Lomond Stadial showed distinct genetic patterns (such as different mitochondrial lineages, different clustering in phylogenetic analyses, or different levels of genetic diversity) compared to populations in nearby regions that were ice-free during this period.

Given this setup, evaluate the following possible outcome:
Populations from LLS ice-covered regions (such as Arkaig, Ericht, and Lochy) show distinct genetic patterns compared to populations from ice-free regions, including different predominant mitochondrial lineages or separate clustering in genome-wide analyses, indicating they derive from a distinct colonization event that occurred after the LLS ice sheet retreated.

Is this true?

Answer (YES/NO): NO